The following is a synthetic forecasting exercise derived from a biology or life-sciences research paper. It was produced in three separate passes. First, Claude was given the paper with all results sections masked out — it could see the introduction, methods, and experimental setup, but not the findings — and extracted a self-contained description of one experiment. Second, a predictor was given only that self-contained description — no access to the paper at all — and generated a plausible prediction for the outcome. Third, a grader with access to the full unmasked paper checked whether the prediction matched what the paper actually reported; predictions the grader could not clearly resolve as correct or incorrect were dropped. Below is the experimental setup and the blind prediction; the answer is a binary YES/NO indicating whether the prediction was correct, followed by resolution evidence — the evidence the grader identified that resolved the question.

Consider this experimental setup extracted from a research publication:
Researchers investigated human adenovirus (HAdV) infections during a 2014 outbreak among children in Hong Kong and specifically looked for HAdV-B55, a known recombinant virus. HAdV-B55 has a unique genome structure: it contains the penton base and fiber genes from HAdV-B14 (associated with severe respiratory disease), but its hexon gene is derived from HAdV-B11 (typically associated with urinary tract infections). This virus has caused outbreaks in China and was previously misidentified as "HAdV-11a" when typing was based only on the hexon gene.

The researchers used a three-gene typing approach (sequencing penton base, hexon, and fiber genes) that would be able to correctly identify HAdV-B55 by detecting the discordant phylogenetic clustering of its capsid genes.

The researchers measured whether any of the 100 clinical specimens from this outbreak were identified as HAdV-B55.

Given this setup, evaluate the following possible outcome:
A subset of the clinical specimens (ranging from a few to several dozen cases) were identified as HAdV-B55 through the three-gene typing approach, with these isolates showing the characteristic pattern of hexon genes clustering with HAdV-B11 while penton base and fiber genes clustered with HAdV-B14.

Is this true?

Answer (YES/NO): NO